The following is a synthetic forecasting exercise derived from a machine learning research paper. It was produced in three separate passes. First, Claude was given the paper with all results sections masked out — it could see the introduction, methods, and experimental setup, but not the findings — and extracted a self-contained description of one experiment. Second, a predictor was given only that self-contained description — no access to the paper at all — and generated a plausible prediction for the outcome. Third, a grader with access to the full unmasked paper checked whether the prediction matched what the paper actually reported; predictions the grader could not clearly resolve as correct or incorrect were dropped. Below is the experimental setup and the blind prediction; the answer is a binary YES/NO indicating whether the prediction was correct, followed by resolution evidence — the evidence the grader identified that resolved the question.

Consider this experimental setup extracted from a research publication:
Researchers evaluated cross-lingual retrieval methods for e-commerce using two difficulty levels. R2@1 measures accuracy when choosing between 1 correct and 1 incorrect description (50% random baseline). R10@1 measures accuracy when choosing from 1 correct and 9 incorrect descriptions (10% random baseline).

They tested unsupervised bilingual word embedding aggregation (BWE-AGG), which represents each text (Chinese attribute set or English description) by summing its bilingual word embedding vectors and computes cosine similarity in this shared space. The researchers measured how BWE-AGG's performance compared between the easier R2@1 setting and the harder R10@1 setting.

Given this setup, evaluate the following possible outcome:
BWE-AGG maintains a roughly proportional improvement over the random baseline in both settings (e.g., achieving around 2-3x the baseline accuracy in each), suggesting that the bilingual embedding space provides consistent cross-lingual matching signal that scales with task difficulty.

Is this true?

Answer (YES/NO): NO